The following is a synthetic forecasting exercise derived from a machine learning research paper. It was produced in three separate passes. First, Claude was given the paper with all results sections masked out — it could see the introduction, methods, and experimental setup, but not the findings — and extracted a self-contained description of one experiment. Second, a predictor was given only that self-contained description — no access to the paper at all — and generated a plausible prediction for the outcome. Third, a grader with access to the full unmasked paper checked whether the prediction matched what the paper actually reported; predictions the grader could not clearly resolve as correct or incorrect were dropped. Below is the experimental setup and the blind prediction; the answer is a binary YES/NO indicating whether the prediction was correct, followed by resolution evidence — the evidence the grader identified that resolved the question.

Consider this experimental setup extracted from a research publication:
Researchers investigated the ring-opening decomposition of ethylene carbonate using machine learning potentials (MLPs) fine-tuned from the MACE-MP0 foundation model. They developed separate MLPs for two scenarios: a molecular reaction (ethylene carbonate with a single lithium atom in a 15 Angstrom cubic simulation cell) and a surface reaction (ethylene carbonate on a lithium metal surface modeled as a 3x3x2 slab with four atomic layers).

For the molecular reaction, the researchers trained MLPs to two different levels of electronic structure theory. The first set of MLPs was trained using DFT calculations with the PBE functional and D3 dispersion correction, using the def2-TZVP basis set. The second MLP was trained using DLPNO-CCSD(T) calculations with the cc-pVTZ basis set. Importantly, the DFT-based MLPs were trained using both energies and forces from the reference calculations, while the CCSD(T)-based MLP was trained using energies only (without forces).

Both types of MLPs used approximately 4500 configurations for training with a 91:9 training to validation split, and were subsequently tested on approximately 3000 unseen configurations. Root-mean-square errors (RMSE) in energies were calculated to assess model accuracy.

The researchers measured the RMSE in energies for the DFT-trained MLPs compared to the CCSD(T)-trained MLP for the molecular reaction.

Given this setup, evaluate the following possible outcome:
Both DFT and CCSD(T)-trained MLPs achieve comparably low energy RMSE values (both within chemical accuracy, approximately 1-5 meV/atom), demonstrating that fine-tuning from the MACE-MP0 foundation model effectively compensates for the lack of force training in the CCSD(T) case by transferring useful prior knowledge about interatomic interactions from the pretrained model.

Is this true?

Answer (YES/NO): NO